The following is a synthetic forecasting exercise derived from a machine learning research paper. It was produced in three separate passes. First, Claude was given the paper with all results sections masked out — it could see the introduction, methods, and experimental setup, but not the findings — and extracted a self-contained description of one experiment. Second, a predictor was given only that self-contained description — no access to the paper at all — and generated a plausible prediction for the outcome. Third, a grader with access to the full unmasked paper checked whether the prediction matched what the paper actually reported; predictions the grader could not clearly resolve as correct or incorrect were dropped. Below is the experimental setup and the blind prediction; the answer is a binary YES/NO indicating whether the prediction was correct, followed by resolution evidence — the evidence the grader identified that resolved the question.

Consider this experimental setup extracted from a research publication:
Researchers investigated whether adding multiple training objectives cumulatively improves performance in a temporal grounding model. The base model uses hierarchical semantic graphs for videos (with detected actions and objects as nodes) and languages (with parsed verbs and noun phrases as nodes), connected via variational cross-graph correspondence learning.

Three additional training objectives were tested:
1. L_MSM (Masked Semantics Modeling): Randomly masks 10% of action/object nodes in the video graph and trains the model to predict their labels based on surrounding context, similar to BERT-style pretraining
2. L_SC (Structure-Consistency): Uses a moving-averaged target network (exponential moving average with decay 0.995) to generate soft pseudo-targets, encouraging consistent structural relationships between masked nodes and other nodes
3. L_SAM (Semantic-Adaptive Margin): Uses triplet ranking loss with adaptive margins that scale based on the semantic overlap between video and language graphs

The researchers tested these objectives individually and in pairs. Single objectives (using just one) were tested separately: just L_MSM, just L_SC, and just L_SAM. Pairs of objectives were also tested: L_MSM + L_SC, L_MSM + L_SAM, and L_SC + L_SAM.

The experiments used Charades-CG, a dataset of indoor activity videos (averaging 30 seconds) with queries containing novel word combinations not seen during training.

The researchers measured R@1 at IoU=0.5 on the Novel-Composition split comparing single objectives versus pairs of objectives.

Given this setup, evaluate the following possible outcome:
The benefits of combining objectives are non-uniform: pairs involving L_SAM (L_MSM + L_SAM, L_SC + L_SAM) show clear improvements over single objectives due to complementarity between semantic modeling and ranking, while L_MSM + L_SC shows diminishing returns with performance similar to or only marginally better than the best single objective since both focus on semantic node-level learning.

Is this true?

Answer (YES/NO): NO